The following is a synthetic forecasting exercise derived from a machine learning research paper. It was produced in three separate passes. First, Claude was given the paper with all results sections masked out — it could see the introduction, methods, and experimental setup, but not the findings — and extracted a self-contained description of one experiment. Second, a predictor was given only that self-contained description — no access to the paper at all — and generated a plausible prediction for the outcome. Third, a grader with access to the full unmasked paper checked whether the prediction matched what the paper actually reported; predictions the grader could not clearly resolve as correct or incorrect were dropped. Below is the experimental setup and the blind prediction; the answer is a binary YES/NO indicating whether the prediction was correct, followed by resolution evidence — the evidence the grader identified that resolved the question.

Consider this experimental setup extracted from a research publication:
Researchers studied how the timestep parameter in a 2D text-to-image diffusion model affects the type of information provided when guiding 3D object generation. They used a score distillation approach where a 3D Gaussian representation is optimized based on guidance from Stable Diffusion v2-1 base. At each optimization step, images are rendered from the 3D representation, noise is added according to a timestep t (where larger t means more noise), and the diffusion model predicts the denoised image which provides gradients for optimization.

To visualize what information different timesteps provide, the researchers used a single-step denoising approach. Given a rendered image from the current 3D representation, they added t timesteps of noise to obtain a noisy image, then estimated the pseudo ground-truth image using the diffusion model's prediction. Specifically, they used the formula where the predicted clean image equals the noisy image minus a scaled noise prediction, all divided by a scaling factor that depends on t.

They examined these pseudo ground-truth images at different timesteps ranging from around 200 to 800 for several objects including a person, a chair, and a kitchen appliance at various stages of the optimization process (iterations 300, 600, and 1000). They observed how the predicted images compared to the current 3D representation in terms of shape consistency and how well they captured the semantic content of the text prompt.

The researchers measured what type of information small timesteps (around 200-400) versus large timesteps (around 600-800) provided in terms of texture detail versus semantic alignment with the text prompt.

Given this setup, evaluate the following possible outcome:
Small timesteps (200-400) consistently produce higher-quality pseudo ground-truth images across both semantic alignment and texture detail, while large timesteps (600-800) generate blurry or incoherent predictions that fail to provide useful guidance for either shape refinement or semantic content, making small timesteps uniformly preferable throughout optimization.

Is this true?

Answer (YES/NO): NO